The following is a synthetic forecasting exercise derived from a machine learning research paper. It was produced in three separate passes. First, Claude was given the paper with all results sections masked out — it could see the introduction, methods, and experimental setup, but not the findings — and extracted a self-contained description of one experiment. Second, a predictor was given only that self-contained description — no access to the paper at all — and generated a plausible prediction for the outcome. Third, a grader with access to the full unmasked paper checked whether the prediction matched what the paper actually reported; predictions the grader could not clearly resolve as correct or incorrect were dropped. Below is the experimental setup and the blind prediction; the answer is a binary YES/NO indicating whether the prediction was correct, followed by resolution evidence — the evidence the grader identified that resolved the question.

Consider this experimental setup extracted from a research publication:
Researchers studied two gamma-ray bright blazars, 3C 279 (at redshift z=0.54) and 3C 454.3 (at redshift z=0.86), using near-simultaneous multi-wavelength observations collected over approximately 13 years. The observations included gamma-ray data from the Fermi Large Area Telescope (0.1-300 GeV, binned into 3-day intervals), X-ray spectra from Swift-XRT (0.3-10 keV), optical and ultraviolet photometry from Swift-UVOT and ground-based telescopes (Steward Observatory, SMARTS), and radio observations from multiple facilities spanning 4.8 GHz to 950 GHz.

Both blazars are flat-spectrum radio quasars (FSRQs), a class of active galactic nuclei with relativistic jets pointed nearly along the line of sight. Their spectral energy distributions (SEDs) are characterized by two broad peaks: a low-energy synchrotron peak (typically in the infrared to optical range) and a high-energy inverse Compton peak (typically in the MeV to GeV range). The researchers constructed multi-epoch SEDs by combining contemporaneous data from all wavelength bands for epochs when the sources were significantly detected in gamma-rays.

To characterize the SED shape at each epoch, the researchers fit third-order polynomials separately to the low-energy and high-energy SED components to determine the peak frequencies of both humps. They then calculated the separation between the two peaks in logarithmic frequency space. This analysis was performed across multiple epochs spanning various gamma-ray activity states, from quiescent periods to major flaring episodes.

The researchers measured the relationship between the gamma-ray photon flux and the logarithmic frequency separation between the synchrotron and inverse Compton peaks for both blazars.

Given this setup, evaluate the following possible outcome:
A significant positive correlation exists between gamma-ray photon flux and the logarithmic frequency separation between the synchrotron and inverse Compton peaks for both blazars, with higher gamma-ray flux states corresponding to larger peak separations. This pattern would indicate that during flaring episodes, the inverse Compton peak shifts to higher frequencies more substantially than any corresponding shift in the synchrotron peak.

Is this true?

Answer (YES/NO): YES